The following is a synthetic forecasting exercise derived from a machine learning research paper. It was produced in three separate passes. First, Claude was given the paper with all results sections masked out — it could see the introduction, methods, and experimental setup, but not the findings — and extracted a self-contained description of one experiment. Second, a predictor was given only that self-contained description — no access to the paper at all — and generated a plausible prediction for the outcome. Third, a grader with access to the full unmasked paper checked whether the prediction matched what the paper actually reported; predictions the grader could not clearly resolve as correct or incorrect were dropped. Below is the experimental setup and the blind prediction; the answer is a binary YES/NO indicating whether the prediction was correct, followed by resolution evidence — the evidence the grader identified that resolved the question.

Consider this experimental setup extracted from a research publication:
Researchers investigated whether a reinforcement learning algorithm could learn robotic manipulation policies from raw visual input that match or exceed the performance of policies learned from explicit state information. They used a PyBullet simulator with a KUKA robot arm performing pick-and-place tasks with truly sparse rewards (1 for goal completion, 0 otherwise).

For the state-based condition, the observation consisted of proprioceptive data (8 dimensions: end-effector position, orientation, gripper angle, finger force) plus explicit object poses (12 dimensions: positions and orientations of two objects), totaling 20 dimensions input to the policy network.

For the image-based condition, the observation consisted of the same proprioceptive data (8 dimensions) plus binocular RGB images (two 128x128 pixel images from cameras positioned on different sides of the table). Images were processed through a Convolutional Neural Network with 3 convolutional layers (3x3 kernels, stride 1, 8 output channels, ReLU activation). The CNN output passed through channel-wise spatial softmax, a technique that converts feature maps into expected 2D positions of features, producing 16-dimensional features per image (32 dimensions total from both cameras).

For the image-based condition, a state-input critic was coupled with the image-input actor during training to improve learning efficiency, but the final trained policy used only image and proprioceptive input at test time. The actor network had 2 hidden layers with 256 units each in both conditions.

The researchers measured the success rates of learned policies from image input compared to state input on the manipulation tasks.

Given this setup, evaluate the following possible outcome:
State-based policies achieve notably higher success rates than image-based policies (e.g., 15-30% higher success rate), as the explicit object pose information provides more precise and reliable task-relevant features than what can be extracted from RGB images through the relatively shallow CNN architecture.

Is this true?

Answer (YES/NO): NO